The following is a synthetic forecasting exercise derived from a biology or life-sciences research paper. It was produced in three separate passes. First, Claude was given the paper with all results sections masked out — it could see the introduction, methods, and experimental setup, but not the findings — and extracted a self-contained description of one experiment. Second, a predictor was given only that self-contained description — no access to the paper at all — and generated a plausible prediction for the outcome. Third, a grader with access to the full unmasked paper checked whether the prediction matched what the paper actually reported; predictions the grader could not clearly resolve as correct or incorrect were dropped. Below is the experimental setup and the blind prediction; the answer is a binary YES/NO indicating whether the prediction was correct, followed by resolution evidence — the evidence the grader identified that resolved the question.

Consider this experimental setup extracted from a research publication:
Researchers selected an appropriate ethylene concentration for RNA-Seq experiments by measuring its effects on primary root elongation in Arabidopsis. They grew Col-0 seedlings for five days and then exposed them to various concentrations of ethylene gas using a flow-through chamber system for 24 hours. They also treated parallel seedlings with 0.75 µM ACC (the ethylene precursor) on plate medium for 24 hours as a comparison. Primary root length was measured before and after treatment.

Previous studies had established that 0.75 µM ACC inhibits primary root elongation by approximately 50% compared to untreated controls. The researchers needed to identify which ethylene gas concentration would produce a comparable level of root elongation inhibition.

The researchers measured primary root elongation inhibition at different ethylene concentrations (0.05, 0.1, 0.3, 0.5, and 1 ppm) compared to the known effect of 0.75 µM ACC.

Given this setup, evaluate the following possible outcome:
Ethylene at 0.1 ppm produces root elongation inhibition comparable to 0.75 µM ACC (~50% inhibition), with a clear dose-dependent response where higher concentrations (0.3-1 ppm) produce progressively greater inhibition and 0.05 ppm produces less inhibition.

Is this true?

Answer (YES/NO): NO